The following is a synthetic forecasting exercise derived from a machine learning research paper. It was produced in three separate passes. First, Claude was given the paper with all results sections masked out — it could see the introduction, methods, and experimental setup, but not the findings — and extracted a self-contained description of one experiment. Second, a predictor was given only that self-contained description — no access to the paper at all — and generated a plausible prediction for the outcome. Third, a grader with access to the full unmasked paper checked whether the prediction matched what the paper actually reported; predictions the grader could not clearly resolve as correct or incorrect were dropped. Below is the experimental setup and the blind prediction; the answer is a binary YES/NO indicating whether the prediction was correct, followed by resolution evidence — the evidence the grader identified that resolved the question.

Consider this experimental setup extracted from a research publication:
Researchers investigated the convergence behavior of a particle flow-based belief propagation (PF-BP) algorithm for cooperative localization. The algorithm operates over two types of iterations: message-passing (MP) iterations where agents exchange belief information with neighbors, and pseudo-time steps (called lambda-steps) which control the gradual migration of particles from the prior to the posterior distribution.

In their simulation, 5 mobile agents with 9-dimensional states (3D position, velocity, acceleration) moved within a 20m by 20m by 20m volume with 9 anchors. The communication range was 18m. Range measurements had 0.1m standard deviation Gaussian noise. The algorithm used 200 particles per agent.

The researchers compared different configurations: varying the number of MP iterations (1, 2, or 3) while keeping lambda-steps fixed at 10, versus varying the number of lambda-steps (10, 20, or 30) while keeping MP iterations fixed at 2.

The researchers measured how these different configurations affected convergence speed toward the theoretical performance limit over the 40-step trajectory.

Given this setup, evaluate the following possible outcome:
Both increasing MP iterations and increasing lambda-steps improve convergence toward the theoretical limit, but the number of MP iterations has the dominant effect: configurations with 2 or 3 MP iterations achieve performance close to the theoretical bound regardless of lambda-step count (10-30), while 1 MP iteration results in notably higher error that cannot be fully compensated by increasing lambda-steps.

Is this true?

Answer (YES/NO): NO